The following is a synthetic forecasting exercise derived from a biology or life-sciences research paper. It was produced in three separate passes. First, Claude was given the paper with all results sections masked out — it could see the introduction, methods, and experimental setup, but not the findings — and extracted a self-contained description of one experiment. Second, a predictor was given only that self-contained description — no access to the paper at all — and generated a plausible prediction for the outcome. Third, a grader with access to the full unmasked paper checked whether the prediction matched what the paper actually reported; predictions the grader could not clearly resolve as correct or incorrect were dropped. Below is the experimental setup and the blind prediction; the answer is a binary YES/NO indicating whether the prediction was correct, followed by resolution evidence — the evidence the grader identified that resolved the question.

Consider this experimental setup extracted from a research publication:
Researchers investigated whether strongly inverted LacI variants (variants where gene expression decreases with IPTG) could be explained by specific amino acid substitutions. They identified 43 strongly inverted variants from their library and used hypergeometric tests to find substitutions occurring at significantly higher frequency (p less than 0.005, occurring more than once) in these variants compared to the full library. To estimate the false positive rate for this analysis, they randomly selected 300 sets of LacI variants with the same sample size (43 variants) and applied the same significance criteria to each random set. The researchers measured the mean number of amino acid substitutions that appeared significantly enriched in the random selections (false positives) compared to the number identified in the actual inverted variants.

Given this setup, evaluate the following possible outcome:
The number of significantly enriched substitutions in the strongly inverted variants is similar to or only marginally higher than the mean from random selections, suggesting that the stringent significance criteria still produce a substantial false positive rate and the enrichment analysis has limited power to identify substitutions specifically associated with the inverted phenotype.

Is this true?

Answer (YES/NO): NO